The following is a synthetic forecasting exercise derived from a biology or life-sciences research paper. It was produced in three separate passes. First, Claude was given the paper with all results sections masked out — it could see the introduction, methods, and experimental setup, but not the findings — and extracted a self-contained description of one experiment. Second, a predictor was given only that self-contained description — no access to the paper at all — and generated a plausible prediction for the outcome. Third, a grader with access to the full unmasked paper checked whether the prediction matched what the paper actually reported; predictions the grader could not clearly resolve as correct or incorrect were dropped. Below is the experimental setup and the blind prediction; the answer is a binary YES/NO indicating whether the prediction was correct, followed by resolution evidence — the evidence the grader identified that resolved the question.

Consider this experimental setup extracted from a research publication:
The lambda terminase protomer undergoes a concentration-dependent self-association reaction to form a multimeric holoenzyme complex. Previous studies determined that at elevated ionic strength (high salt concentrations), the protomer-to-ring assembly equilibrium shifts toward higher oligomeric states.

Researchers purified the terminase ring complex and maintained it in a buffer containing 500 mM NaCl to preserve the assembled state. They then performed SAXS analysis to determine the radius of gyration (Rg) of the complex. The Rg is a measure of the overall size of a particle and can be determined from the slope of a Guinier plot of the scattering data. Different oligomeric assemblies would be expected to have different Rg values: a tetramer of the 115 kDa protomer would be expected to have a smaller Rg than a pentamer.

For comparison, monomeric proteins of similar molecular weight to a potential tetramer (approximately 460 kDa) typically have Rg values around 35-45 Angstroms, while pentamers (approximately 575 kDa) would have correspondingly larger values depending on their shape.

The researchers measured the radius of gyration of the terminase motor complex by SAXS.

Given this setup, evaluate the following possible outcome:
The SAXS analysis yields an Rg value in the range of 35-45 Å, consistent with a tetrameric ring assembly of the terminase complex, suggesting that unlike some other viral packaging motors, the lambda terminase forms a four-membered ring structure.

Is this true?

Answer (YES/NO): NO